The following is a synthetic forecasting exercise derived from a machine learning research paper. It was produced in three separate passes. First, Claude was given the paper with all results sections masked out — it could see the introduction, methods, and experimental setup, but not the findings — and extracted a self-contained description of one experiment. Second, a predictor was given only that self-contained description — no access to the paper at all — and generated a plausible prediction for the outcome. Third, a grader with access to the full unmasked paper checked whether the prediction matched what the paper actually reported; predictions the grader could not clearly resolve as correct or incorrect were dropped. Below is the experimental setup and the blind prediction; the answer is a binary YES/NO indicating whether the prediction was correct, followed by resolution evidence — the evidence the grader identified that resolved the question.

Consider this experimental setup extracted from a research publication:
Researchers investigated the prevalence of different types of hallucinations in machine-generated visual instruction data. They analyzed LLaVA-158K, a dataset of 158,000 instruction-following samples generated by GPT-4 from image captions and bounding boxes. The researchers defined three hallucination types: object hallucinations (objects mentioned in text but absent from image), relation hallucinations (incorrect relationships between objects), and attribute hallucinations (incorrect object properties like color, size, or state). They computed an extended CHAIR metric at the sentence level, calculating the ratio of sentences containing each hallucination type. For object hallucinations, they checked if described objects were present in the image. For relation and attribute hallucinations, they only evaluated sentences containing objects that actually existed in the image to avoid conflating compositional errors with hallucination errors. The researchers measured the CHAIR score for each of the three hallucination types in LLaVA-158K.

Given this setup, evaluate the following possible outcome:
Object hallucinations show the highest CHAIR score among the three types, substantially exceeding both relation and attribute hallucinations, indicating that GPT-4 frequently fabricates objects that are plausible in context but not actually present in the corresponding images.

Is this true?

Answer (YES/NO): NO